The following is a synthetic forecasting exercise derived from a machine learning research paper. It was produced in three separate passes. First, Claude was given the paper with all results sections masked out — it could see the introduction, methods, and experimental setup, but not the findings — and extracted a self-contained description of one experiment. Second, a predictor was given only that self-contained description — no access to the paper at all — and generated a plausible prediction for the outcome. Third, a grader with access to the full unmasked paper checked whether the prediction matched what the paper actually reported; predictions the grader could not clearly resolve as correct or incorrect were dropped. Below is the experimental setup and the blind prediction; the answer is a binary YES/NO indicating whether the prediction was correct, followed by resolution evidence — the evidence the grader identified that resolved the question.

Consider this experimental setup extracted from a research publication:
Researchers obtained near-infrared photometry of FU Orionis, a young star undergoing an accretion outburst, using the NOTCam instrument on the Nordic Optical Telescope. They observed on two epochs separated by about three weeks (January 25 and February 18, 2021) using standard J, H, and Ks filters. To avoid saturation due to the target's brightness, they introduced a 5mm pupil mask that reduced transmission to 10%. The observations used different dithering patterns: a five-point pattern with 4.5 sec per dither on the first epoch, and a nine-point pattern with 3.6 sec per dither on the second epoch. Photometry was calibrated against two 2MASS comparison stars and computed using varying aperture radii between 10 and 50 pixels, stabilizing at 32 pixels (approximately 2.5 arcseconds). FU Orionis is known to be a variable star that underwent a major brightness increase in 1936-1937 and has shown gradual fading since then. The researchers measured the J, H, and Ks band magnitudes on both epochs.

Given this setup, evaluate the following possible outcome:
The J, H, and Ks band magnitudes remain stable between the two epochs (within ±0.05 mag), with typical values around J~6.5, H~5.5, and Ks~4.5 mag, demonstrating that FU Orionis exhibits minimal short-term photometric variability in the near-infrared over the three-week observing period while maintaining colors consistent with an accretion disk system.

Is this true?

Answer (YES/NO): NO